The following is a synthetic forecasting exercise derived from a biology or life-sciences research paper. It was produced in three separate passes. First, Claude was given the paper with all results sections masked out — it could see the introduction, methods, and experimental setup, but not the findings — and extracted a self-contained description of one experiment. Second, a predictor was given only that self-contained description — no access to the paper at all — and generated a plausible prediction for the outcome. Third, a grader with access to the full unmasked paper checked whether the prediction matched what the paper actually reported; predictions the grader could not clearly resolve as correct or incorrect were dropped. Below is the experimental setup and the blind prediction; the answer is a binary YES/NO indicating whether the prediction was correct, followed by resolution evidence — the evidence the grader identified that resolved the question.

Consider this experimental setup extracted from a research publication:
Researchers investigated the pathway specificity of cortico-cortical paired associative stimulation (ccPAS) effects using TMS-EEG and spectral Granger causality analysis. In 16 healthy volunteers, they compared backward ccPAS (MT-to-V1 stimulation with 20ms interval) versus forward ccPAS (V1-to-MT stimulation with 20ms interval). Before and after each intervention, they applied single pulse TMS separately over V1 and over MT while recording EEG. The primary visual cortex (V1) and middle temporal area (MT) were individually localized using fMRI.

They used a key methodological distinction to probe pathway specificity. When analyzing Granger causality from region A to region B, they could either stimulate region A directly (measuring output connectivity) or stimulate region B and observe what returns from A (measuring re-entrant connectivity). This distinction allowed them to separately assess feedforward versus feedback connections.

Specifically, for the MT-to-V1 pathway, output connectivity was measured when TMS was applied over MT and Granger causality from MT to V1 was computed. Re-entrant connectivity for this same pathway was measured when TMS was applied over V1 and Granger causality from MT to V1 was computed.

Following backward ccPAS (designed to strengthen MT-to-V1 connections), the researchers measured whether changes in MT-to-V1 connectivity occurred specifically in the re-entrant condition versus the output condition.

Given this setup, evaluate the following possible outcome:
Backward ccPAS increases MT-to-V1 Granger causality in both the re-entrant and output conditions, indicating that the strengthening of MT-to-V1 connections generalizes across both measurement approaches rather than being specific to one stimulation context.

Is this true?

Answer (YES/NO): NO